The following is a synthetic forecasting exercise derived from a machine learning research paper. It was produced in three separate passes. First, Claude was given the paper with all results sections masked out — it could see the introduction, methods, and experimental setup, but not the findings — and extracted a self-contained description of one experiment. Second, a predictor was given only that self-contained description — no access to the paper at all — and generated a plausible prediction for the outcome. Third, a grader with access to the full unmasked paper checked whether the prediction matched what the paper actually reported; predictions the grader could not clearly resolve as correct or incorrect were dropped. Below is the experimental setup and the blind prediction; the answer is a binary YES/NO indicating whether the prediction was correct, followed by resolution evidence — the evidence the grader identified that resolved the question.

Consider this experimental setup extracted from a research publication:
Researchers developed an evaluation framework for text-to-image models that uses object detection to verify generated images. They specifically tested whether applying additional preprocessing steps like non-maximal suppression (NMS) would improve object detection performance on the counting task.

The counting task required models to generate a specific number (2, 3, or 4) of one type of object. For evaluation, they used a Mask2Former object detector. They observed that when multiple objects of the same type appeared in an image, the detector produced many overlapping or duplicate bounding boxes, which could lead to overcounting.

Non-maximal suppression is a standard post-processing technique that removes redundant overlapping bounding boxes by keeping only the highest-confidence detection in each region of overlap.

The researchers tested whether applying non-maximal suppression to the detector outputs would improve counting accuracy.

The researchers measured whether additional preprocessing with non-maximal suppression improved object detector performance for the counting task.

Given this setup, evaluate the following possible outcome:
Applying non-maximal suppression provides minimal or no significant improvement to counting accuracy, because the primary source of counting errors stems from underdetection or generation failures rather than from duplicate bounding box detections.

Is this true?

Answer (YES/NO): NO